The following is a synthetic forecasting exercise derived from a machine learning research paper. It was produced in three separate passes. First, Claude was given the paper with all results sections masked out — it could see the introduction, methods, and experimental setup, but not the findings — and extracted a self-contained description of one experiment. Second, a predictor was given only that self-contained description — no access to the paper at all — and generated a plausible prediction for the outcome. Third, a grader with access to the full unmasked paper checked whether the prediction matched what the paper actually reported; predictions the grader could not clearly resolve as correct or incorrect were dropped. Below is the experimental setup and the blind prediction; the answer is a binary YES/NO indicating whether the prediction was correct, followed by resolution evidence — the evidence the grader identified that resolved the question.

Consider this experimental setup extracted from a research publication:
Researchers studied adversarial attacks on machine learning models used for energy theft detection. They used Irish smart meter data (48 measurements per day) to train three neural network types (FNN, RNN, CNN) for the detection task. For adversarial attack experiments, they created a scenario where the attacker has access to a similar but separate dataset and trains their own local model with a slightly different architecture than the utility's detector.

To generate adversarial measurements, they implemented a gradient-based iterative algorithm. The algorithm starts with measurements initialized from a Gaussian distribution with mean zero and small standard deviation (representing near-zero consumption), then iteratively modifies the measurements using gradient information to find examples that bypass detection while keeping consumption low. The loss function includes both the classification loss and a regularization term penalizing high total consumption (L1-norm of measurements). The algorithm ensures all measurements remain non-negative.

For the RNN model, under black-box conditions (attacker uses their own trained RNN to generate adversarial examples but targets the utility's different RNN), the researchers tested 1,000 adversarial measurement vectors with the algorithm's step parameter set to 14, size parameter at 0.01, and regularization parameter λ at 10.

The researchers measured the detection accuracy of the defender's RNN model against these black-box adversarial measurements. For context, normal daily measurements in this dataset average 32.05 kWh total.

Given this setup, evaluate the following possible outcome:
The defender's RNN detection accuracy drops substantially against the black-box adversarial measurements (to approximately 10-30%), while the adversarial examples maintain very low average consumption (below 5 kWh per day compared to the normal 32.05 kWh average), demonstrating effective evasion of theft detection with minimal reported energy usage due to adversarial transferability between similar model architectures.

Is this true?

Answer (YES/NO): YES